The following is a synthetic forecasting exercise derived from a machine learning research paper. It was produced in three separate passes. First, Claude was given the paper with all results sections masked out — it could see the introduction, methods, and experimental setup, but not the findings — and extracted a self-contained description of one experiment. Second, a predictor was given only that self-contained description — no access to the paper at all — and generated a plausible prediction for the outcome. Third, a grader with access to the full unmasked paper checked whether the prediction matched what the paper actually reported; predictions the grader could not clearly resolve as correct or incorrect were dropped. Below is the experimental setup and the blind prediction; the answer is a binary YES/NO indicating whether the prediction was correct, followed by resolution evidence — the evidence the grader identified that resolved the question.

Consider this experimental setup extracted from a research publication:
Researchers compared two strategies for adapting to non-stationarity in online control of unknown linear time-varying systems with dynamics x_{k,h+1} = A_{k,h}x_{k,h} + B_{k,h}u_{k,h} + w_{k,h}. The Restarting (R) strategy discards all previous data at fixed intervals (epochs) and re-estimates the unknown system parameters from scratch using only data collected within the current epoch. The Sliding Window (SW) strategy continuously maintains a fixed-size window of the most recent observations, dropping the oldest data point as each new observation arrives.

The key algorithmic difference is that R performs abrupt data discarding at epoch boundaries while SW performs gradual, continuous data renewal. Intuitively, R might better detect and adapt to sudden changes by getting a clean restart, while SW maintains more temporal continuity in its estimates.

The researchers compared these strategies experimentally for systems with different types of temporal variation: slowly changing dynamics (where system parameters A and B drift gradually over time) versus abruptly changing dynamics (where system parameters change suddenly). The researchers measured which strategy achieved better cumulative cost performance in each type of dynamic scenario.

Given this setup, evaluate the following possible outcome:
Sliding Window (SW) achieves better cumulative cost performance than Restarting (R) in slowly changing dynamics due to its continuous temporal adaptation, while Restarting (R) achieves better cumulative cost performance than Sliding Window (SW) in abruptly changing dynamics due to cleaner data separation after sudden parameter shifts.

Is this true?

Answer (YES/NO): YES